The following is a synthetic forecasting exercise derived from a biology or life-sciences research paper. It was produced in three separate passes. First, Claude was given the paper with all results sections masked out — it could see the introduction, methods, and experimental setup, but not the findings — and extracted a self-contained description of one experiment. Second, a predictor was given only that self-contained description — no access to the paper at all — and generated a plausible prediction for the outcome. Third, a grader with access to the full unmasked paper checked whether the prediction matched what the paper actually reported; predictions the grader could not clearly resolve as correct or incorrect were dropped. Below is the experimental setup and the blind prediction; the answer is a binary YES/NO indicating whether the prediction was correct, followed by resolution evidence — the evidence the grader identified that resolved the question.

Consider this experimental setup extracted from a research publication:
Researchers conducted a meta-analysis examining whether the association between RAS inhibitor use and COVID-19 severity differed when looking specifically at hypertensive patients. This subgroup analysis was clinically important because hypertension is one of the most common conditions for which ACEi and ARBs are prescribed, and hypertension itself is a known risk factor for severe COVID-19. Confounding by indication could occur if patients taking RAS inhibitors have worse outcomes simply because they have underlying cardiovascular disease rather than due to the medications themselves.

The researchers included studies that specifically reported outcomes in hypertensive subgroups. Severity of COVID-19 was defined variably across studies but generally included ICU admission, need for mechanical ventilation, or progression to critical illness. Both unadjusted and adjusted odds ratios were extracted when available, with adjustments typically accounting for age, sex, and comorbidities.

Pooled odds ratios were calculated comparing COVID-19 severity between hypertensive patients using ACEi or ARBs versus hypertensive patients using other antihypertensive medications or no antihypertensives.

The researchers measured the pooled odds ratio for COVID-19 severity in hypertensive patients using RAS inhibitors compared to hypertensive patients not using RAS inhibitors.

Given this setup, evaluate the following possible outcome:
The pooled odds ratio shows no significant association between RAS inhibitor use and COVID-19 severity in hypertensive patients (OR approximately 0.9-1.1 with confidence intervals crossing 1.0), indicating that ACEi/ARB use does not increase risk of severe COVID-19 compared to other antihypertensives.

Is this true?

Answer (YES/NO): NO